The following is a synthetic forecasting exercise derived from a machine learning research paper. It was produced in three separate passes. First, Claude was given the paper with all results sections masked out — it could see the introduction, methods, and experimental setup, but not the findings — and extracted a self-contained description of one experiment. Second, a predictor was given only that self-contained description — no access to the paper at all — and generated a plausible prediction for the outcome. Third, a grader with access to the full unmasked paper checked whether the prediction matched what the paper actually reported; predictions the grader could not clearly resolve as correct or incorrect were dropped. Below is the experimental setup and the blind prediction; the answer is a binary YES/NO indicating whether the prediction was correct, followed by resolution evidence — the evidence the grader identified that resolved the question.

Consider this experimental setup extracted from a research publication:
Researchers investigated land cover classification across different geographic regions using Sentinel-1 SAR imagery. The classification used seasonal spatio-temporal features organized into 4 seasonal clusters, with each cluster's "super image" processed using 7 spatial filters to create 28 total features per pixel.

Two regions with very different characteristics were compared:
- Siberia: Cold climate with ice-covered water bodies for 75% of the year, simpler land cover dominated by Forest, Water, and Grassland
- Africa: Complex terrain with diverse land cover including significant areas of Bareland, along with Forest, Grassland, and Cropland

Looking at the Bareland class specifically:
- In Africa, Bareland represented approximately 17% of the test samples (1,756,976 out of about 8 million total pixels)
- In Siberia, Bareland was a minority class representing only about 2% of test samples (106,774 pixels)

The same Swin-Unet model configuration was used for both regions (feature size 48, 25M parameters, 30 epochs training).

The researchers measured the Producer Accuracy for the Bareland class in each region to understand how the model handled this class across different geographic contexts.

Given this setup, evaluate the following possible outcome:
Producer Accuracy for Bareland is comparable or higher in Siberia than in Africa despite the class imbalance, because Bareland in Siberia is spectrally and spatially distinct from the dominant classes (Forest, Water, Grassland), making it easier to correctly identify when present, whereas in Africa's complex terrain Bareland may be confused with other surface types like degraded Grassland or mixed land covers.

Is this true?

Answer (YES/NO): NO